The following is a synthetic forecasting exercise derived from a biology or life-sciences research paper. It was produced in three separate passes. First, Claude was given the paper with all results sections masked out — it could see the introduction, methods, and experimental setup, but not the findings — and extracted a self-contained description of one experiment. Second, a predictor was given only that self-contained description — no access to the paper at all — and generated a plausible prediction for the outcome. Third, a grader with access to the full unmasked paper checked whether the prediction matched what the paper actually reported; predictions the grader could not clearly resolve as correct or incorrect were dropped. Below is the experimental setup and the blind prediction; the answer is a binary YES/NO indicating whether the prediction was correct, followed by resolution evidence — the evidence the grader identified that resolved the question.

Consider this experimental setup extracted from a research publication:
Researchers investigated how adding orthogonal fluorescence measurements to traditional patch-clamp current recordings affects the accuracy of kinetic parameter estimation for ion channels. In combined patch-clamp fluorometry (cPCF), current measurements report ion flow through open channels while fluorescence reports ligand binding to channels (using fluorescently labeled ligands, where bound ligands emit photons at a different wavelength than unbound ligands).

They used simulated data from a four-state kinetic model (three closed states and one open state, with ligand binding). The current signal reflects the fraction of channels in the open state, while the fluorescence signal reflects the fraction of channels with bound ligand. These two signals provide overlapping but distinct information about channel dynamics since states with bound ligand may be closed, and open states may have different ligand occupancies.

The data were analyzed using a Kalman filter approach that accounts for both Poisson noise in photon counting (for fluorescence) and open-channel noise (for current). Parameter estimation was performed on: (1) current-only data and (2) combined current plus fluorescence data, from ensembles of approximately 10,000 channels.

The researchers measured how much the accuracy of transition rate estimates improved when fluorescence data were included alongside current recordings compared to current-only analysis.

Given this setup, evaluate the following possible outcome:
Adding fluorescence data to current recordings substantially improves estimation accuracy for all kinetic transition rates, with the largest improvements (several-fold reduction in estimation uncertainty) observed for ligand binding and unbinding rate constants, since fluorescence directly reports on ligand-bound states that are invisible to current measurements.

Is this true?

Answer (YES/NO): NO